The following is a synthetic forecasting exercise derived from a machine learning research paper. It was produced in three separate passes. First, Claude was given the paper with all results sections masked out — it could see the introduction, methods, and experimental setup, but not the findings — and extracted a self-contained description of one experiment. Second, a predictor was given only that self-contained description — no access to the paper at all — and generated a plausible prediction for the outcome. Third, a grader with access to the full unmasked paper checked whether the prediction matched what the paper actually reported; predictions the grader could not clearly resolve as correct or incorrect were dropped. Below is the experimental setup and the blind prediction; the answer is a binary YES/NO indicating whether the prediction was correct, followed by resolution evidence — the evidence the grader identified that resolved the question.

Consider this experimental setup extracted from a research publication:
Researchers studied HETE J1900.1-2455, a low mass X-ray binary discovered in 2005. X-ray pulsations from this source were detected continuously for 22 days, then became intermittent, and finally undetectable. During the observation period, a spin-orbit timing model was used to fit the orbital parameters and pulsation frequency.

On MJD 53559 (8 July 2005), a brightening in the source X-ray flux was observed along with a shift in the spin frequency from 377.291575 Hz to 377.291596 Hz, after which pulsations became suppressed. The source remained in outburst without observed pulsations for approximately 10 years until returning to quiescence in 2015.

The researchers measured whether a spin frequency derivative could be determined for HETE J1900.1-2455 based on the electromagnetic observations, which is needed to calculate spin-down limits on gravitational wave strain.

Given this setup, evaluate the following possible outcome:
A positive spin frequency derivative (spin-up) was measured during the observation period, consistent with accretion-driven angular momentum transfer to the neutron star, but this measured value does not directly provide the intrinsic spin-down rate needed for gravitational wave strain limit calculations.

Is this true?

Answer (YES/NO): NO